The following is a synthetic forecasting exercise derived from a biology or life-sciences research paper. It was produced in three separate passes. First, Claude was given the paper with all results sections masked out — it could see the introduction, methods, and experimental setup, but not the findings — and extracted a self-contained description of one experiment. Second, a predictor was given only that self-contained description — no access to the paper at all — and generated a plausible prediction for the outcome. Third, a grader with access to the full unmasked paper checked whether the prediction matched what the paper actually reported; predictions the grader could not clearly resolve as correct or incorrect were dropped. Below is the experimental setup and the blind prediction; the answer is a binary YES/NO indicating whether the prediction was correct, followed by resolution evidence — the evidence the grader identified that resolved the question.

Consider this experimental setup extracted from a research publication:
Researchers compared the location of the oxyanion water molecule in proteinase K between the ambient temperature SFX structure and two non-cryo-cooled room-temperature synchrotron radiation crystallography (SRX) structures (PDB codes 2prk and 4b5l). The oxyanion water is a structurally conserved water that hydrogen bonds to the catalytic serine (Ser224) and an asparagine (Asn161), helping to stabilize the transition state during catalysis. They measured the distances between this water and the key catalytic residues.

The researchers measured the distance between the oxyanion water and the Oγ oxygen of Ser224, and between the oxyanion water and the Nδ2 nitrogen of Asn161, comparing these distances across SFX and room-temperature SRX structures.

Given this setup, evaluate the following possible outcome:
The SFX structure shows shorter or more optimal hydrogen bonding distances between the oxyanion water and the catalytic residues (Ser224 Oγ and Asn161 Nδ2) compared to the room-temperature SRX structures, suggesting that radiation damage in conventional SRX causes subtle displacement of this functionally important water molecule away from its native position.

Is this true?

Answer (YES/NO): NO